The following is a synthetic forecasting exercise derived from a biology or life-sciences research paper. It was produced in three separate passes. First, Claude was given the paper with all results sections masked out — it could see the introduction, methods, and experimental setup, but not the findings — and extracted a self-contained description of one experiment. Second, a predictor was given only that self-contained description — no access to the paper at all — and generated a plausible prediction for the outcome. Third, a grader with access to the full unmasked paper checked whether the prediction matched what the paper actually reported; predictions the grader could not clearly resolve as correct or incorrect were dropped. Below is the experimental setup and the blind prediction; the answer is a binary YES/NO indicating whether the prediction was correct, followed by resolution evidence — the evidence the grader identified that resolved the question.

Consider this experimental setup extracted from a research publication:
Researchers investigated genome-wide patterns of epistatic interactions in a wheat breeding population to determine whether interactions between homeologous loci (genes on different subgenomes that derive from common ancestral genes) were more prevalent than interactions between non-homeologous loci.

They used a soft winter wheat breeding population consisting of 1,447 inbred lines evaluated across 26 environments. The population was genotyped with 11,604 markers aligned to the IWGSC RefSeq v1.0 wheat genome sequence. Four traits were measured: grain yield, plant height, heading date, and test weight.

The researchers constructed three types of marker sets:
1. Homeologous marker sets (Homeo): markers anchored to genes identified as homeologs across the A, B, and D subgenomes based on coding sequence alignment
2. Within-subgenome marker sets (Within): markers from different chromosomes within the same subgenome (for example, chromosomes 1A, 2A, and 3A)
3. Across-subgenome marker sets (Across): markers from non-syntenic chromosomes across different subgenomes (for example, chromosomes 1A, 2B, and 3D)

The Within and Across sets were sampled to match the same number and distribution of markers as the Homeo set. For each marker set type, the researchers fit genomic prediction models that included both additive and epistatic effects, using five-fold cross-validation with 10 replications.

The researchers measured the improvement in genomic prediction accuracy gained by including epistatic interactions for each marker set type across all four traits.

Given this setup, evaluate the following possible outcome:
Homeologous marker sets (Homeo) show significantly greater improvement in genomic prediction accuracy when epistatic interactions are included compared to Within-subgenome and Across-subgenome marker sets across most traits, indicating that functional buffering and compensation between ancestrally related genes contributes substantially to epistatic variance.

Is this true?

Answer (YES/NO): NO